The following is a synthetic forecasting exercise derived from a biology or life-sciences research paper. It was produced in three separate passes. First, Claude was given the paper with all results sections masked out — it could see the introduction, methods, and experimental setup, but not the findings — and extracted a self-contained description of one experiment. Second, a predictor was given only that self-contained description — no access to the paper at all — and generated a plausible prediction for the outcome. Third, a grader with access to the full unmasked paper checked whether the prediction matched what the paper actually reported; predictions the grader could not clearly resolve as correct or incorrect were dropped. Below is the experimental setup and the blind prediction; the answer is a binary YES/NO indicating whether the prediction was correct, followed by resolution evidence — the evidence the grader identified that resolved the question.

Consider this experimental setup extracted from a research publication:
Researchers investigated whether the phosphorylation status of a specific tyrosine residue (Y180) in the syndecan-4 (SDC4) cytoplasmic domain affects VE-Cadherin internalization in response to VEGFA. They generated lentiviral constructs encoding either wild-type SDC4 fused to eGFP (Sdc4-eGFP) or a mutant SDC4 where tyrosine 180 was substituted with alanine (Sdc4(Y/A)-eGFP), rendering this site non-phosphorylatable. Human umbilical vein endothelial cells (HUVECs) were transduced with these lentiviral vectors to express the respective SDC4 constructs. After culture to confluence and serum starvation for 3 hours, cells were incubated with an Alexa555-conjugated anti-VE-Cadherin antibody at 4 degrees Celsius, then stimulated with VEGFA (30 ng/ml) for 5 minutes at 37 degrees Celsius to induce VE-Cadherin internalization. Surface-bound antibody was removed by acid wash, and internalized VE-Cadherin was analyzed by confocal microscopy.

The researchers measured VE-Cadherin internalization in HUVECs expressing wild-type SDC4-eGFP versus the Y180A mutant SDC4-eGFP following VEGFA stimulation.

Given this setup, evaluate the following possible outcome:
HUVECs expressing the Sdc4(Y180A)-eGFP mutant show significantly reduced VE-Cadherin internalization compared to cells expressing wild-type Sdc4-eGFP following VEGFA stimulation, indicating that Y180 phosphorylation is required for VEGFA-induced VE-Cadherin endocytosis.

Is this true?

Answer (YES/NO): YES